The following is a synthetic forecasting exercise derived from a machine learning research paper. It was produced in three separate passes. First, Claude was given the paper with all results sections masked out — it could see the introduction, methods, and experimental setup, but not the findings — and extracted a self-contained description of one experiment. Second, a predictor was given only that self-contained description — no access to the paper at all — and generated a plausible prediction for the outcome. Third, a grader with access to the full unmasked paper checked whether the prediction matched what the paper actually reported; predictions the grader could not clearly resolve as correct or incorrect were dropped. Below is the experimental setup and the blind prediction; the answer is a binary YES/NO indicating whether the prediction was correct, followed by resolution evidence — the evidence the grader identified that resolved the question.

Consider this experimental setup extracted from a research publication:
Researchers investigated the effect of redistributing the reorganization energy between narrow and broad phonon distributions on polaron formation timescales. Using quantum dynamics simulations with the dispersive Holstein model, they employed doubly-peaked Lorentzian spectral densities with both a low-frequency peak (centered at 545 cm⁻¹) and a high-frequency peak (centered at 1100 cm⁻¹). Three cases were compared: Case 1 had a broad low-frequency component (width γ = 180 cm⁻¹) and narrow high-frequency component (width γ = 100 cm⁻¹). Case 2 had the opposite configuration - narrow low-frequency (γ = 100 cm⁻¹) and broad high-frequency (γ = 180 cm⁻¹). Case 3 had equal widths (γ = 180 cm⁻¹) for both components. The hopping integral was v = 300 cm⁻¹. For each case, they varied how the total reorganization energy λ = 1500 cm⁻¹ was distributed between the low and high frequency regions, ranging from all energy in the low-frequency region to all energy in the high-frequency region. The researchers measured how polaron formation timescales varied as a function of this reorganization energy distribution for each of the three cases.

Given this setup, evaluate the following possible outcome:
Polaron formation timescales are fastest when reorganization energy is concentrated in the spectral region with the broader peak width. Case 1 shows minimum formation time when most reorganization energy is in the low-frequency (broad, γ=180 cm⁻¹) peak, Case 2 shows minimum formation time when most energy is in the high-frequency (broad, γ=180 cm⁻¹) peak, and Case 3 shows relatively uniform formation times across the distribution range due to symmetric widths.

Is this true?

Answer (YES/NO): YES